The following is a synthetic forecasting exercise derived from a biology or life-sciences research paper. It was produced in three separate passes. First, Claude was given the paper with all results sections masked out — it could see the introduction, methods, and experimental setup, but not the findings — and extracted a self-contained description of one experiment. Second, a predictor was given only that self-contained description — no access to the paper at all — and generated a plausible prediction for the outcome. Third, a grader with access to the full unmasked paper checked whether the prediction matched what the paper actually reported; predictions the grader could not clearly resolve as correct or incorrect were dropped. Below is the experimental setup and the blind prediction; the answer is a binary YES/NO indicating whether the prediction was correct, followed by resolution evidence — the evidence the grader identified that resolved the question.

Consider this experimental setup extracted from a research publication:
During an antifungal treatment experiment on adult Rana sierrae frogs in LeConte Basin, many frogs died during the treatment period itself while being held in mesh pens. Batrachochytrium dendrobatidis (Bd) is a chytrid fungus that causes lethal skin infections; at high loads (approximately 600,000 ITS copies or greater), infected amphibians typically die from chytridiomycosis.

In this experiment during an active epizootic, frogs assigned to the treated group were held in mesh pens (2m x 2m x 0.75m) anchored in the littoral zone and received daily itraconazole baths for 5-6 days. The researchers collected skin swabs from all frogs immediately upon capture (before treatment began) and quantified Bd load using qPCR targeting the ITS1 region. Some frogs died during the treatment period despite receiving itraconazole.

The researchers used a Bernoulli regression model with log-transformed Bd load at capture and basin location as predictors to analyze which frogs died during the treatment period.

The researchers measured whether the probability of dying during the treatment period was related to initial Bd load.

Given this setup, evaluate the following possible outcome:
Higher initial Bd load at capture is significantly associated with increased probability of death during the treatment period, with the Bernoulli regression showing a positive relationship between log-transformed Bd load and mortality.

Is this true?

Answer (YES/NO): NO